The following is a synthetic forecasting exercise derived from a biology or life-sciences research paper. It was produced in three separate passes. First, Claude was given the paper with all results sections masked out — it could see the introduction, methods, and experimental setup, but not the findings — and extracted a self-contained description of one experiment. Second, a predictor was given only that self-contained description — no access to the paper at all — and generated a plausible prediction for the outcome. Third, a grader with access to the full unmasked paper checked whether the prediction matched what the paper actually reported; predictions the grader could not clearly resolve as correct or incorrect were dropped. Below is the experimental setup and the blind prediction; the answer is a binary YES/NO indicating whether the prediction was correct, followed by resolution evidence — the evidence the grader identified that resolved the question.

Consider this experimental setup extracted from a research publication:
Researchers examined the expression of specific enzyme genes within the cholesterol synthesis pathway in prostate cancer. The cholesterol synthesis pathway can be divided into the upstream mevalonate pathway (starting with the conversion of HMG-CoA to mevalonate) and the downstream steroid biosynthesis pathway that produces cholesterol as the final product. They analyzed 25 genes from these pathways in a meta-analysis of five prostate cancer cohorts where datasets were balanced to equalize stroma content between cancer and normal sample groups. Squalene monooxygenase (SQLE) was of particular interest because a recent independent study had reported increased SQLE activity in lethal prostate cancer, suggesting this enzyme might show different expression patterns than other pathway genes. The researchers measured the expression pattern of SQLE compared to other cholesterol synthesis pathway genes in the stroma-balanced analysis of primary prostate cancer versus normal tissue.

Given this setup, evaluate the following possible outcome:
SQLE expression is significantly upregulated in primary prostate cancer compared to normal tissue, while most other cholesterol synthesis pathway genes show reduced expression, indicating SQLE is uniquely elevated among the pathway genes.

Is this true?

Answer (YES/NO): NO